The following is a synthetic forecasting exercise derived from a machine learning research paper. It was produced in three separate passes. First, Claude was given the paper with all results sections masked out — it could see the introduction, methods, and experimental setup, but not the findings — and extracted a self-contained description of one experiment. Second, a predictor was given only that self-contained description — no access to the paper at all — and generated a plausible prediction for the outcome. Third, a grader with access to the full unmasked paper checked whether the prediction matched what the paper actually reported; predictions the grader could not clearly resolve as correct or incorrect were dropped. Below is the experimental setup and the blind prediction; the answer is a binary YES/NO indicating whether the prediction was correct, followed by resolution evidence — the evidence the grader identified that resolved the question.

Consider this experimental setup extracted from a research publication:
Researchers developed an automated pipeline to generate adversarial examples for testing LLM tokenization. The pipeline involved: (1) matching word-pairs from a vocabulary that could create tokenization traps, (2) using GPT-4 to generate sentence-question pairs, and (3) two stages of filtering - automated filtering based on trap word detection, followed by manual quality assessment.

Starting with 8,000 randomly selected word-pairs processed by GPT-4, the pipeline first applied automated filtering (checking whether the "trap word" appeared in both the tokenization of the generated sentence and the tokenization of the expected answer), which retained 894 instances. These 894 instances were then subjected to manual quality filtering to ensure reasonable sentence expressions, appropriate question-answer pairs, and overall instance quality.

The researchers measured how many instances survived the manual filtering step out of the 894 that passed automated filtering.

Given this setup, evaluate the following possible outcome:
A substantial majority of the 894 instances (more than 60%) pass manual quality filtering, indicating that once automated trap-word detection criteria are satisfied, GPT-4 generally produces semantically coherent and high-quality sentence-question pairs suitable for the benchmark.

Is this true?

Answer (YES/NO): NO